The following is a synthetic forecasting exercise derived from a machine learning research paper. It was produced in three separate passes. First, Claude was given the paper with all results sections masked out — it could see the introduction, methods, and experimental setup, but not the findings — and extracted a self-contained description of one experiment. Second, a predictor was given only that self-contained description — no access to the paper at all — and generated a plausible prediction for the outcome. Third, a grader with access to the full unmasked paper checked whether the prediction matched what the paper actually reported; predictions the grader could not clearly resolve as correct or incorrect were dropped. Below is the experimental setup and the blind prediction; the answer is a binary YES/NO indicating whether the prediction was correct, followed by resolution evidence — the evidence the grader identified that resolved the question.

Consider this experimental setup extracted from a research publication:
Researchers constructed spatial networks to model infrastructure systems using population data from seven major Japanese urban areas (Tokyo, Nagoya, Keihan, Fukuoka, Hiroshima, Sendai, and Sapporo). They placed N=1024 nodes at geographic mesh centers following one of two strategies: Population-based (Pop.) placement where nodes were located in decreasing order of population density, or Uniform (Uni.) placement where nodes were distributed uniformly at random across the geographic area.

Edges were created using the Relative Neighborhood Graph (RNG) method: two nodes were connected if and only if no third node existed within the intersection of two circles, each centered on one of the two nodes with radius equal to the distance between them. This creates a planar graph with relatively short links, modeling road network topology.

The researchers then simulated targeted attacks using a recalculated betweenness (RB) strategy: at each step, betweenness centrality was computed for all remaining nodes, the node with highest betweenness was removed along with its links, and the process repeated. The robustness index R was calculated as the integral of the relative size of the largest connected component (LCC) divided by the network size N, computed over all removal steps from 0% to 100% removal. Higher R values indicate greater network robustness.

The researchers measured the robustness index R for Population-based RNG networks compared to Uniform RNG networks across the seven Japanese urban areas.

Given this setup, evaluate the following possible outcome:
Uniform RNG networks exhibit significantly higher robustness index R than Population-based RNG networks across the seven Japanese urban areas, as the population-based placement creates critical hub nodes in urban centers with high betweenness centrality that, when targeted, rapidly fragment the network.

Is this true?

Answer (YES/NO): YES